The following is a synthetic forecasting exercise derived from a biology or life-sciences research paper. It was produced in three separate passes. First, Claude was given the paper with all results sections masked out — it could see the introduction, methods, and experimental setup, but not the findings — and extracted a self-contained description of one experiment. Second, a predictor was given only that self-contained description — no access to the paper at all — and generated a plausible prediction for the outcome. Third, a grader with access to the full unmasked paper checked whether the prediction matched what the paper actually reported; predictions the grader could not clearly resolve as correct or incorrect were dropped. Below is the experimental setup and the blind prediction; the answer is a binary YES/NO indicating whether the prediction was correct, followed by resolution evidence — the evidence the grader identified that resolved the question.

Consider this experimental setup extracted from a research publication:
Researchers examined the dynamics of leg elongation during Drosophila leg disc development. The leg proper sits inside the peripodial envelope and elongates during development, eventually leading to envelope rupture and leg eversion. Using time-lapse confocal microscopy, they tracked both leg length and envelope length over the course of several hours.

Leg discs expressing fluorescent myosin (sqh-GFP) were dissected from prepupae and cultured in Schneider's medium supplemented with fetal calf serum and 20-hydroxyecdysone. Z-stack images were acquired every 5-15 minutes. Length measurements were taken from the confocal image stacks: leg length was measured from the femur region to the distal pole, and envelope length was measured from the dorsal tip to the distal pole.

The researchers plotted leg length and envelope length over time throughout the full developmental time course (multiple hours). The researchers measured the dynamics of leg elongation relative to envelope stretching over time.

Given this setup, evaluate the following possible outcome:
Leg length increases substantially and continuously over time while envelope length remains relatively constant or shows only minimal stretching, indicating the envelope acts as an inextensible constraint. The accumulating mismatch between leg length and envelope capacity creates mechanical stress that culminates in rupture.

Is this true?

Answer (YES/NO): NO